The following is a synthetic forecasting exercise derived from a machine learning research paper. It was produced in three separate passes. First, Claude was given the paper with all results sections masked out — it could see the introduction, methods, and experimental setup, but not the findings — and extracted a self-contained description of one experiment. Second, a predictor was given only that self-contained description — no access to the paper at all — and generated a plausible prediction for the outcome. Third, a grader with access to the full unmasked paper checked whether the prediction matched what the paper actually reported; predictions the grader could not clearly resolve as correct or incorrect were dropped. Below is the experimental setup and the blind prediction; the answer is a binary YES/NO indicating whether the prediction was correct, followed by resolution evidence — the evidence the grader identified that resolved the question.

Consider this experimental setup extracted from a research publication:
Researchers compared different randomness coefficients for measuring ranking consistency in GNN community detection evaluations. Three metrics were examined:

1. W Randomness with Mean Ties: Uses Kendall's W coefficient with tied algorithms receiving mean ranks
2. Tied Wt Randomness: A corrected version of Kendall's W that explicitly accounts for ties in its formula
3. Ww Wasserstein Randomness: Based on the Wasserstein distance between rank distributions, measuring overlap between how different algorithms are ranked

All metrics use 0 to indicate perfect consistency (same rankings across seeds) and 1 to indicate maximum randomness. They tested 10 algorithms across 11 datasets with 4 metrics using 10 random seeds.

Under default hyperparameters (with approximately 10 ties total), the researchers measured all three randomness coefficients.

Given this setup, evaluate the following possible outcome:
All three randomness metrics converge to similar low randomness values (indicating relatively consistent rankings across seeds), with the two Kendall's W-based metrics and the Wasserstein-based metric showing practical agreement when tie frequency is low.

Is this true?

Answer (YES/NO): NO